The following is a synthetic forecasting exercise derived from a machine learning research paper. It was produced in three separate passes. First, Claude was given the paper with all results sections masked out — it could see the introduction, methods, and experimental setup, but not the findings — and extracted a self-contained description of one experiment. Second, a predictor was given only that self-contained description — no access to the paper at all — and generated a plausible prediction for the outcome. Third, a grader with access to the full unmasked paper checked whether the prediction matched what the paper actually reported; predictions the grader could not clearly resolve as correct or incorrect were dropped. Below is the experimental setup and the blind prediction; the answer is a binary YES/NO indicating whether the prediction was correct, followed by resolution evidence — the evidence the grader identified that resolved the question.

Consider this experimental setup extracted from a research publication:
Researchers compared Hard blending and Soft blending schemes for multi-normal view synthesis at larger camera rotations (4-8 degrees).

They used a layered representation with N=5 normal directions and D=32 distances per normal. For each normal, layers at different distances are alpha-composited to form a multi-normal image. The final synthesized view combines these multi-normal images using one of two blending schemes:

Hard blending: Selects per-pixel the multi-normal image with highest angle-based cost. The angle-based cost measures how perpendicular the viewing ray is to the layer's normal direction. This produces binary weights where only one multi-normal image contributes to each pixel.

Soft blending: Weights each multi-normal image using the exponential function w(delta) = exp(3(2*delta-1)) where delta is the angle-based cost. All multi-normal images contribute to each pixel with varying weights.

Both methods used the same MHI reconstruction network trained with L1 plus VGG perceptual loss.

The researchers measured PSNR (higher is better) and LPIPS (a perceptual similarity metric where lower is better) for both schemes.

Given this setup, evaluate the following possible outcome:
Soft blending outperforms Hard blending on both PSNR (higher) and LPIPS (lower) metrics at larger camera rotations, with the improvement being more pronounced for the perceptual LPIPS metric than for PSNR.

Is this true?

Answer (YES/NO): NO